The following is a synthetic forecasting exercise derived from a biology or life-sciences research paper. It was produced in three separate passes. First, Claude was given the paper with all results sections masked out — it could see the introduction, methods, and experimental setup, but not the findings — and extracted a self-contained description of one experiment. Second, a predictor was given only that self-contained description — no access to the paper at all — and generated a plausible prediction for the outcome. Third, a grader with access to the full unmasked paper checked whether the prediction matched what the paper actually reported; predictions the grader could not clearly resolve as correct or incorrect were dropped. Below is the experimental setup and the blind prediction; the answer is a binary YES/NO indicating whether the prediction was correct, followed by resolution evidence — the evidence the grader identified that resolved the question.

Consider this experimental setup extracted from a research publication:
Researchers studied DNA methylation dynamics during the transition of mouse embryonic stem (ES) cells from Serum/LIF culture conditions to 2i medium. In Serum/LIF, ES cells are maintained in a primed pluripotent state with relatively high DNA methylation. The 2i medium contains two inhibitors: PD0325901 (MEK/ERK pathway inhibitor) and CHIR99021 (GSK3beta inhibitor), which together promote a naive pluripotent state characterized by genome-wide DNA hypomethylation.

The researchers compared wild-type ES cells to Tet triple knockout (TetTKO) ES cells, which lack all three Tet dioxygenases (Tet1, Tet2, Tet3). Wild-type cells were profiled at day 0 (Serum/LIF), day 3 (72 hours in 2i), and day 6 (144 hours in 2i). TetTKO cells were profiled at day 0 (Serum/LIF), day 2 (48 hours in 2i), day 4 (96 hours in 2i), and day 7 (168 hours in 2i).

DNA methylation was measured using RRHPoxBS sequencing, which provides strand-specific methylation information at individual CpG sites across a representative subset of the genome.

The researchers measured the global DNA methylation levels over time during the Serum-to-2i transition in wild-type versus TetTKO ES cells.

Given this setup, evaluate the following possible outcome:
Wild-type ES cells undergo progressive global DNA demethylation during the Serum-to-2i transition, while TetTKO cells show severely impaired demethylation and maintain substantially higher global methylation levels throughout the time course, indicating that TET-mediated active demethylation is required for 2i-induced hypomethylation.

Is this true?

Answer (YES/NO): NO